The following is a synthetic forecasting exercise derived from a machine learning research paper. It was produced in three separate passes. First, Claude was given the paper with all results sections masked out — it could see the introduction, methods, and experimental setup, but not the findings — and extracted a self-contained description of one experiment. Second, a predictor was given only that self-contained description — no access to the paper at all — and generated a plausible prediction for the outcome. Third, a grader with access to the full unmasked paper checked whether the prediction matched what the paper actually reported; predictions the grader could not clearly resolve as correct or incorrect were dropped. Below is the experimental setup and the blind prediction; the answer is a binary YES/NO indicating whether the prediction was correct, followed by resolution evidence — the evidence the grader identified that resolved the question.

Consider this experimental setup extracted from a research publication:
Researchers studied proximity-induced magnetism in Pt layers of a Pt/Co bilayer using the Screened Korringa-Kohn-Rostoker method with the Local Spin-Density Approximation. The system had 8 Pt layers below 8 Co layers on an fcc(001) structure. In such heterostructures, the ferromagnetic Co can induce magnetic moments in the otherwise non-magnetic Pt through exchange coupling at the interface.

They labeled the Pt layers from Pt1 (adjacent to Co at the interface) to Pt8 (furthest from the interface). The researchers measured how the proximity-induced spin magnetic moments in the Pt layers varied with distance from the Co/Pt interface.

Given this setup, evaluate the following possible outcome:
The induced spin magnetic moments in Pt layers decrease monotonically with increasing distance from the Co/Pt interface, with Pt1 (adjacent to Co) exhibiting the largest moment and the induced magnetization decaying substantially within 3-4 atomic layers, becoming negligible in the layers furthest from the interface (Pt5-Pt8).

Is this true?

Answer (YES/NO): YES